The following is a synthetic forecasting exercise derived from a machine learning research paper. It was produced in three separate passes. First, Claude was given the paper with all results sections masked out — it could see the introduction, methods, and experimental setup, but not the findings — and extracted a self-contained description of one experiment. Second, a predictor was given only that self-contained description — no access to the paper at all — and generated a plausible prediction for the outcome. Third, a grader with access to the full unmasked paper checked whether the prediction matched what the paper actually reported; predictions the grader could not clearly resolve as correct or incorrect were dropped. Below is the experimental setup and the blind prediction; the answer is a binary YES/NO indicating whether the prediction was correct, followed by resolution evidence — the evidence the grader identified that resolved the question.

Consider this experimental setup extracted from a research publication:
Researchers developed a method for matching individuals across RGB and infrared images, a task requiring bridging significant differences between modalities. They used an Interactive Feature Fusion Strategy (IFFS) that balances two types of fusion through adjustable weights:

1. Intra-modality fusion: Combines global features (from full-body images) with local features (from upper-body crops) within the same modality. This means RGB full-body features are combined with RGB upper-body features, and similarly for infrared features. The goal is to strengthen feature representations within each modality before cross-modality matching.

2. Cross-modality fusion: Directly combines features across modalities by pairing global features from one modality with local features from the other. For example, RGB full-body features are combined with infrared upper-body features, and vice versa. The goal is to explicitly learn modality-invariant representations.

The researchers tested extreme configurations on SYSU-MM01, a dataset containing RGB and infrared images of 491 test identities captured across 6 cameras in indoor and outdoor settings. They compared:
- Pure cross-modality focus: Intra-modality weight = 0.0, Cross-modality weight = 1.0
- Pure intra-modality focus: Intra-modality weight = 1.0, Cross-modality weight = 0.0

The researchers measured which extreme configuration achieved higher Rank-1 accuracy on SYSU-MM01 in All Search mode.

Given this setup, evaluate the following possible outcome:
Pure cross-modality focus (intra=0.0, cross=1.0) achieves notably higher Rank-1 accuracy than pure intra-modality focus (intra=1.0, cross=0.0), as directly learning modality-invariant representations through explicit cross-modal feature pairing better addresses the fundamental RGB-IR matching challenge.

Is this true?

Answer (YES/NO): NO